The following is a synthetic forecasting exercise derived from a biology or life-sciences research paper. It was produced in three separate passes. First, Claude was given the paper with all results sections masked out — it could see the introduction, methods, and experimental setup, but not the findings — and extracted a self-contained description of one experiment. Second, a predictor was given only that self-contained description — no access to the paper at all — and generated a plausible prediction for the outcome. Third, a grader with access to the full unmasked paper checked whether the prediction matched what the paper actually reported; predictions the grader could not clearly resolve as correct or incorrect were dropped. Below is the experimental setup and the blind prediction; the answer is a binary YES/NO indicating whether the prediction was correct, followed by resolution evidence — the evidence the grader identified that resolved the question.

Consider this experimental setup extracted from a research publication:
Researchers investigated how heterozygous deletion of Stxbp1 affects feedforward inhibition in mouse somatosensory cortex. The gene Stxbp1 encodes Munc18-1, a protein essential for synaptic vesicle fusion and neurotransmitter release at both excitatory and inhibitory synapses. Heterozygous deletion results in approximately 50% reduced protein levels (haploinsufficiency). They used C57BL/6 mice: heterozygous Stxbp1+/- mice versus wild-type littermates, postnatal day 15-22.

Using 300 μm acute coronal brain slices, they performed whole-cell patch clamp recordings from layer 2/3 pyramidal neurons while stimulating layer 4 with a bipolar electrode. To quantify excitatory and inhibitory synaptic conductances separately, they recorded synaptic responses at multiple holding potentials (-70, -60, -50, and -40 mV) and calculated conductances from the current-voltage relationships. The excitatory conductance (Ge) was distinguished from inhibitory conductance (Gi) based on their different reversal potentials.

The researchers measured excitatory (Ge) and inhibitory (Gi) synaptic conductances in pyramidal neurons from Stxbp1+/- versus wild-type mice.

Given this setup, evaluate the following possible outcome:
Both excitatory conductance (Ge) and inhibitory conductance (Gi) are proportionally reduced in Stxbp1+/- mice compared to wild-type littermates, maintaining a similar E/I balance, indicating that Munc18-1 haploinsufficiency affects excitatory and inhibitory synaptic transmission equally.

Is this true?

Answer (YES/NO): NO